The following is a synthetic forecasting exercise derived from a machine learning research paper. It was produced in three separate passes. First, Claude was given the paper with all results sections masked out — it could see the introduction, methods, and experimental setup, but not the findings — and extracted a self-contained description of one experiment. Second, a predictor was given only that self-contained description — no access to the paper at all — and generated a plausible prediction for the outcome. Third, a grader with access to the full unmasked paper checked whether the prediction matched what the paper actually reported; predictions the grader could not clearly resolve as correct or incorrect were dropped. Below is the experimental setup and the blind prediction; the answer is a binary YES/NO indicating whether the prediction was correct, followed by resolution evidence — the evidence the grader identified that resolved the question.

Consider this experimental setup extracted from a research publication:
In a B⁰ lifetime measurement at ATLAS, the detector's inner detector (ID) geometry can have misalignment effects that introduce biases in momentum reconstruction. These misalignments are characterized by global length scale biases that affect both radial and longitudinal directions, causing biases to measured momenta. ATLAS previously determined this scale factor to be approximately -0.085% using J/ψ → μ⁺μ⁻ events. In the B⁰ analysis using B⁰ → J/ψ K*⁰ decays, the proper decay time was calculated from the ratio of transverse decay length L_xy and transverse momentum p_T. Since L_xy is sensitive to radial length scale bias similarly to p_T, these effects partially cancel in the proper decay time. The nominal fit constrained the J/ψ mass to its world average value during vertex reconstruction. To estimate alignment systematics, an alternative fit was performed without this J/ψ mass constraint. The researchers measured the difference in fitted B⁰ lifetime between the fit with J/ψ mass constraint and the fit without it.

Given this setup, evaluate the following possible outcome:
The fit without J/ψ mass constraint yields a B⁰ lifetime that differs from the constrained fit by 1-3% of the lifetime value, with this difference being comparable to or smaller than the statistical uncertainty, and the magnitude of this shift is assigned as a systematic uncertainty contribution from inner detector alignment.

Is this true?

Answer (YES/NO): NO